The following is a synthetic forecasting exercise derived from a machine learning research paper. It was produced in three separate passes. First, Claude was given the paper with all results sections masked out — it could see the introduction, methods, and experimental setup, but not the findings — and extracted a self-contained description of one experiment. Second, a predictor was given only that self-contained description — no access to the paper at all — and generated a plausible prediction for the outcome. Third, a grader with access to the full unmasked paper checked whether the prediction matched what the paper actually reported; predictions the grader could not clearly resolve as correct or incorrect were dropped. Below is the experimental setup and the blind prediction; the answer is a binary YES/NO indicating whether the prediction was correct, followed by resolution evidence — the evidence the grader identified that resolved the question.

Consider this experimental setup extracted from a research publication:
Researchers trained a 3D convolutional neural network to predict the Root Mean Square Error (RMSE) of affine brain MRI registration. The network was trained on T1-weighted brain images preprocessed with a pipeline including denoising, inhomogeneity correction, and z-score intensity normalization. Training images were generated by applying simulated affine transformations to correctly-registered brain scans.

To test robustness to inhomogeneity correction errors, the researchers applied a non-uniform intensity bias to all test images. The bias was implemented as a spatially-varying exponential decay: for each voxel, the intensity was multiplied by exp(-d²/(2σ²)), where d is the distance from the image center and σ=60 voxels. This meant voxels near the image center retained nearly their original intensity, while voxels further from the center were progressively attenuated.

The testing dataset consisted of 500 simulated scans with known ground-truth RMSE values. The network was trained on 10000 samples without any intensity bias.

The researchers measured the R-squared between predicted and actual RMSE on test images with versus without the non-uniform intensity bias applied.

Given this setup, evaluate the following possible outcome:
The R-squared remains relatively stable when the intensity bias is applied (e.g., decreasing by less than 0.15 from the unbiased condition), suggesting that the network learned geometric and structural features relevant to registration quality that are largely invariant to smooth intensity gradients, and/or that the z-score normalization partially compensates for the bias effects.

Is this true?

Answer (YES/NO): YES